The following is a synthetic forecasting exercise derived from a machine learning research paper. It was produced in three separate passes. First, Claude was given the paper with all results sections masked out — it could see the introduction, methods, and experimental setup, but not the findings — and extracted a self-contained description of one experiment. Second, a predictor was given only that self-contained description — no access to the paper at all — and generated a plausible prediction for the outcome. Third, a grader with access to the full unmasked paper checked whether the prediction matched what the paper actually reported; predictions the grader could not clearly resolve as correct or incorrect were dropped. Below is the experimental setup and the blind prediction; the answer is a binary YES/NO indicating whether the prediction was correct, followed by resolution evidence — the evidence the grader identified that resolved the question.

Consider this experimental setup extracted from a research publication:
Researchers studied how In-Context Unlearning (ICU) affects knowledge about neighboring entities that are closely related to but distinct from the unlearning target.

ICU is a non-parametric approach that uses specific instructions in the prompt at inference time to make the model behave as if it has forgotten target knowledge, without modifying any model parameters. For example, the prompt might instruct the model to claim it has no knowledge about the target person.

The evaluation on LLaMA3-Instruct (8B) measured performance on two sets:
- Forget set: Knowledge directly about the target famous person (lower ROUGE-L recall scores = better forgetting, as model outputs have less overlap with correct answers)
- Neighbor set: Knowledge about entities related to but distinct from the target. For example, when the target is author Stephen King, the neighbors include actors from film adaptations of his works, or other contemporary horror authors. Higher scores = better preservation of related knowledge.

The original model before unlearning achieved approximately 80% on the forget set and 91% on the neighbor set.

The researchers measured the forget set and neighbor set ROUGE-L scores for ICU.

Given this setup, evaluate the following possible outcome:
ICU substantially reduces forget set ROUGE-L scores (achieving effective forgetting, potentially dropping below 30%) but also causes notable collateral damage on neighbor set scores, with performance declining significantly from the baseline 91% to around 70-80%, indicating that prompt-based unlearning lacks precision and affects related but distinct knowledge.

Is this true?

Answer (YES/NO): NO